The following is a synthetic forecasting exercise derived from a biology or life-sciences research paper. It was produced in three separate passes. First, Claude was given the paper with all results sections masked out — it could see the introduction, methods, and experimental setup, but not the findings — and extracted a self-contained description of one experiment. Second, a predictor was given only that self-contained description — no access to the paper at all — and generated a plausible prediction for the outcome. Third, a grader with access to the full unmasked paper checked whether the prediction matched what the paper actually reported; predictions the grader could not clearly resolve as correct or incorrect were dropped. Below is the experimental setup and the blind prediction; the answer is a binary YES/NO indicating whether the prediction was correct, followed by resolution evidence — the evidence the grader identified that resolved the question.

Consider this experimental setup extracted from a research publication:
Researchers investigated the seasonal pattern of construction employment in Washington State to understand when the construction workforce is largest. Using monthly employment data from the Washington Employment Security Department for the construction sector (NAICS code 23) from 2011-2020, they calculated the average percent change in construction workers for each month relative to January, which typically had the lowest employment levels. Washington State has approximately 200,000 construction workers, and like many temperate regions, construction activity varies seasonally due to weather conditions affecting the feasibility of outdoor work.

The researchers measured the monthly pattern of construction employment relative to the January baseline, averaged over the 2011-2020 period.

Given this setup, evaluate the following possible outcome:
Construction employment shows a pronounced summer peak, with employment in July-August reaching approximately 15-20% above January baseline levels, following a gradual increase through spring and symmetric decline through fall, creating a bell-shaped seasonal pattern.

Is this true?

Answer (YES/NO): NO